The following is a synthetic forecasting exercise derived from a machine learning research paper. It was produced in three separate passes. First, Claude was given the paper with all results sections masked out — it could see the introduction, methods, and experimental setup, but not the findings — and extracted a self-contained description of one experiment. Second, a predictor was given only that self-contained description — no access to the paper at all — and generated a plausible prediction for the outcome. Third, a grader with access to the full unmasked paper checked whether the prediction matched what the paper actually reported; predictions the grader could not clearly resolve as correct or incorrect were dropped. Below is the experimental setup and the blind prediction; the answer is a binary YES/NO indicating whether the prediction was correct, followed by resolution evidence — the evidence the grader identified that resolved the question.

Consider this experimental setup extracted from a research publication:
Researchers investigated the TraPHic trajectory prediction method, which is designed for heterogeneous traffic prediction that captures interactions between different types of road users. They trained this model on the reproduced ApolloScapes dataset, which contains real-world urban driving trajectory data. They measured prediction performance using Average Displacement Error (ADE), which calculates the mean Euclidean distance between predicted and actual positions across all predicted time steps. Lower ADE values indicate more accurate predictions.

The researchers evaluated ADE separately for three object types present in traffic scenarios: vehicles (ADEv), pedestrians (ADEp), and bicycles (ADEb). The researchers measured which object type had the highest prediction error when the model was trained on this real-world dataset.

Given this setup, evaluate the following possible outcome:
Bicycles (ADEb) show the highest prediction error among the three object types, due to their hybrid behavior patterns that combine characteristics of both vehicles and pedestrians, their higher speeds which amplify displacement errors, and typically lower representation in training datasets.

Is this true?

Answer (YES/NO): YES